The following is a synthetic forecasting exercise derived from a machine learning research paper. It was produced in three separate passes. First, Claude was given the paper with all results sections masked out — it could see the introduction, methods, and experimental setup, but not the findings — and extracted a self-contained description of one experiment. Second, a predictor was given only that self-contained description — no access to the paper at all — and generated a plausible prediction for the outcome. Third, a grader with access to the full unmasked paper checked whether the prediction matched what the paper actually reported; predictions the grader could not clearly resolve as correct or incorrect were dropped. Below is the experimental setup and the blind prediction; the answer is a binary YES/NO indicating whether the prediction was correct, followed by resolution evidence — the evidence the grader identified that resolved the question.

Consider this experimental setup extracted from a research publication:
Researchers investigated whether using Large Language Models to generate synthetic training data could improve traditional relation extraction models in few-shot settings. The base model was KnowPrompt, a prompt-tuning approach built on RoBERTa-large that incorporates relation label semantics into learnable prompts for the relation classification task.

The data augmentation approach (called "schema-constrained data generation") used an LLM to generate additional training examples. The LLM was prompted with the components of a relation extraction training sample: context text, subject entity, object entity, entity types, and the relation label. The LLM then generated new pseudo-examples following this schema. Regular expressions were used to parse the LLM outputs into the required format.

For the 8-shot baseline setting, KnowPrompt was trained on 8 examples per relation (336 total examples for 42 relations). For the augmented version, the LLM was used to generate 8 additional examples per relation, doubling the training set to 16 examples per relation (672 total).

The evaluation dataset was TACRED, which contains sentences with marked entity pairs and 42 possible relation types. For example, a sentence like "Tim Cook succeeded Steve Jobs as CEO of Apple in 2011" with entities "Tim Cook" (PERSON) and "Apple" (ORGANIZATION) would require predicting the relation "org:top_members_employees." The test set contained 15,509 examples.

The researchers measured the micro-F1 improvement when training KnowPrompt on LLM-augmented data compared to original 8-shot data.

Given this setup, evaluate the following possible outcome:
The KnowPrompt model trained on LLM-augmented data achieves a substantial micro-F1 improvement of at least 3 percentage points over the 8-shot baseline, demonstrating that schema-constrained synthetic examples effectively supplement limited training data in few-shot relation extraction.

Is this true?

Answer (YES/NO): NO